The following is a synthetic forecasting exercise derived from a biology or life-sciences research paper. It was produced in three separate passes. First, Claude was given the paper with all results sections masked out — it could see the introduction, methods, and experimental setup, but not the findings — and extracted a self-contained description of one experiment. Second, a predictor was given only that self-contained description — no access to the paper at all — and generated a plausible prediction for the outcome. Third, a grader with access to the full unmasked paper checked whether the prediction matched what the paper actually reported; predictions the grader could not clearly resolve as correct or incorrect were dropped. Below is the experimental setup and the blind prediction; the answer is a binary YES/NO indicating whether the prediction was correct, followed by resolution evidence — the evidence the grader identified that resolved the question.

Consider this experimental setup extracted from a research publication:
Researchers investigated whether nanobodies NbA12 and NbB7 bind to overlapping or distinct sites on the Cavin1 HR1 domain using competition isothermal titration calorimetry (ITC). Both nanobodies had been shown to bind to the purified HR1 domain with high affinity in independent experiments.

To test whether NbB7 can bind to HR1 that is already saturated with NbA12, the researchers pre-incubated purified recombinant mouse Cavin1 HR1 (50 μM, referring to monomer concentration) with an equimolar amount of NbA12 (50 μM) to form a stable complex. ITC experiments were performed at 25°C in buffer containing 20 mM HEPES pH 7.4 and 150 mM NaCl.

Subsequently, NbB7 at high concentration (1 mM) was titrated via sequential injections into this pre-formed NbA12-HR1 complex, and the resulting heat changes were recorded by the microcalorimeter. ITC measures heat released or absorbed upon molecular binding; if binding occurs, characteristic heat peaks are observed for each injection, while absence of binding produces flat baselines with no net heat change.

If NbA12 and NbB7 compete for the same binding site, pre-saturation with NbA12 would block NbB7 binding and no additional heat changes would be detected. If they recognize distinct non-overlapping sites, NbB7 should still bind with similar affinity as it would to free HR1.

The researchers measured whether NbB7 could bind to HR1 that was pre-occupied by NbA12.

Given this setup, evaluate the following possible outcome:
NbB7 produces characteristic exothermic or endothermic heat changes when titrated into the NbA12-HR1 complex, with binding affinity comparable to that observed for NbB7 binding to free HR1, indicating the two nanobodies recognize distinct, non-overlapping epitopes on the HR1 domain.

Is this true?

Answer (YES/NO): NO